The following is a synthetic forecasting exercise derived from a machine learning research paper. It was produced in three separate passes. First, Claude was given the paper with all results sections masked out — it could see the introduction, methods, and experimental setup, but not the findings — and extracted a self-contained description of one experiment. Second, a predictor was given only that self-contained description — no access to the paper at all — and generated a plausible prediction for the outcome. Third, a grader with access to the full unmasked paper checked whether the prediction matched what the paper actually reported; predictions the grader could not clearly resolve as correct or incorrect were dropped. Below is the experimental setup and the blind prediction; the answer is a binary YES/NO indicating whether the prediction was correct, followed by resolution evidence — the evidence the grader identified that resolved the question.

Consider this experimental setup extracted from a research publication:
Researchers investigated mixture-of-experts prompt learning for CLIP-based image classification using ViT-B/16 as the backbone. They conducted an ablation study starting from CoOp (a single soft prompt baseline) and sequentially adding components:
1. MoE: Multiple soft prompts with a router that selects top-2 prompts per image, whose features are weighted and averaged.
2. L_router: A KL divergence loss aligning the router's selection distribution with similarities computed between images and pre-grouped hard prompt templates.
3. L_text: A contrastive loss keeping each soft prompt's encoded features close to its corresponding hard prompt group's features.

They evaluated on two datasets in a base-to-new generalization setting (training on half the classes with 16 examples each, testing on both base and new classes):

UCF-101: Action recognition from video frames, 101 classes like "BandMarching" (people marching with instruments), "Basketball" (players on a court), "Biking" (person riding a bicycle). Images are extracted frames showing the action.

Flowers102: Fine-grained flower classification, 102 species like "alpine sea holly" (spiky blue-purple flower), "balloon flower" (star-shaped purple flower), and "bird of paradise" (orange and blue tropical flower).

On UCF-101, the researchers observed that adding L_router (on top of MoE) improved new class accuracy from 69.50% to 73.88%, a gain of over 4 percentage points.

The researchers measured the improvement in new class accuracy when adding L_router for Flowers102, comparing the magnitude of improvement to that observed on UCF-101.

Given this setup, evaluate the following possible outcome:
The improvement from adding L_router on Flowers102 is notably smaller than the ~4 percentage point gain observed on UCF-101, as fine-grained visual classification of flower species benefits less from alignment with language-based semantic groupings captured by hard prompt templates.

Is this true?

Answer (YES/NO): YES